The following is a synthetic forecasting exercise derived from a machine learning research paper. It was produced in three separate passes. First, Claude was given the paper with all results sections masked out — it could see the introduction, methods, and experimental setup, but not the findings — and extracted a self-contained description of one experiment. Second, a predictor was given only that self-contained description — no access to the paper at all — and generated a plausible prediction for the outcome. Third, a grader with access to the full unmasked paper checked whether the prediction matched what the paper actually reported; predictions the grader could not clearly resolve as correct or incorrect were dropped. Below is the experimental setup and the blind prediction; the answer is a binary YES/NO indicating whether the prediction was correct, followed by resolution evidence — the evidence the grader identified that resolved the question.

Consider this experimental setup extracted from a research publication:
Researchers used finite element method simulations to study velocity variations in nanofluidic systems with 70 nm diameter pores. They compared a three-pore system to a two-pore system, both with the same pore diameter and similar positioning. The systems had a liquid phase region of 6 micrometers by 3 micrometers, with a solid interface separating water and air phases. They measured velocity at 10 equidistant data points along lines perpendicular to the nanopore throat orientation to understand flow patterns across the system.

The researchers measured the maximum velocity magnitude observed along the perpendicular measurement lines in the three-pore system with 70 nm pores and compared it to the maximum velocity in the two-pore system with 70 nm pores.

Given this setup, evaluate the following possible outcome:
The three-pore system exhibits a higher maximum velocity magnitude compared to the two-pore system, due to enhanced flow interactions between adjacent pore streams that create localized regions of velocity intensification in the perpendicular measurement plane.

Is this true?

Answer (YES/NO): NO